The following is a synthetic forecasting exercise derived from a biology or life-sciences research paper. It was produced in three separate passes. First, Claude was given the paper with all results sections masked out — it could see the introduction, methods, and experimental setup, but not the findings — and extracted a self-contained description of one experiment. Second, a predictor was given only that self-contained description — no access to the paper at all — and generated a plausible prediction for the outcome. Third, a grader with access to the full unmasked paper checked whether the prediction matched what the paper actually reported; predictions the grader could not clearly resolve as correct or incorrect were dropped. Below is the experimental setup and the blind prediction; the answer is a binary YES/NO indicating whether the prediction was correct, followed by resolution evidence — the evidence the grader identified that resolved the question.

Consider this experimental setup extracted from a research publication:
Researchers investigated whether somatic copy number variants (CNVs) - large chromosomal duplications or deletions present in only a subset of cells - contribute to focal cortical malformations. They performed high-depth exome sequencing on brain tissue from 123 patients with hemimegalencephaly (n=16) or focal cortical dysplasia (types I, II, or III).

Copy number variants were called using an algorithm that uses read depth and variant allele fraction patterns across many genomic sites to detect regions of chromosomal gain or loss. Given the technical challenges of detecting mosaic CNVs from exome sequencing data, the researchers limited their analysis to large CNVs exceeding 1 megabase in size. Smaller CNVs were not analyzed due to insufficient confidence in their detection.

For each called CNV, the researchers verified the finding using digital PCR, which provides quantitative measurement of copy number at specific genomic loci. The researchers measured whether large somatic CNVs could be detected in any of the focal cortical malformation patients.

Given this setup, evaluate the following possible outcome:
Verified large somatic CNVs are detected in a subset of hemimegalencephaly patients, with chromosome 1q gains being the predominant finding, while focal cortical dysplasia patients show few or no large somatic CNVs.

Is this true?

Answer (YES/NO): NO